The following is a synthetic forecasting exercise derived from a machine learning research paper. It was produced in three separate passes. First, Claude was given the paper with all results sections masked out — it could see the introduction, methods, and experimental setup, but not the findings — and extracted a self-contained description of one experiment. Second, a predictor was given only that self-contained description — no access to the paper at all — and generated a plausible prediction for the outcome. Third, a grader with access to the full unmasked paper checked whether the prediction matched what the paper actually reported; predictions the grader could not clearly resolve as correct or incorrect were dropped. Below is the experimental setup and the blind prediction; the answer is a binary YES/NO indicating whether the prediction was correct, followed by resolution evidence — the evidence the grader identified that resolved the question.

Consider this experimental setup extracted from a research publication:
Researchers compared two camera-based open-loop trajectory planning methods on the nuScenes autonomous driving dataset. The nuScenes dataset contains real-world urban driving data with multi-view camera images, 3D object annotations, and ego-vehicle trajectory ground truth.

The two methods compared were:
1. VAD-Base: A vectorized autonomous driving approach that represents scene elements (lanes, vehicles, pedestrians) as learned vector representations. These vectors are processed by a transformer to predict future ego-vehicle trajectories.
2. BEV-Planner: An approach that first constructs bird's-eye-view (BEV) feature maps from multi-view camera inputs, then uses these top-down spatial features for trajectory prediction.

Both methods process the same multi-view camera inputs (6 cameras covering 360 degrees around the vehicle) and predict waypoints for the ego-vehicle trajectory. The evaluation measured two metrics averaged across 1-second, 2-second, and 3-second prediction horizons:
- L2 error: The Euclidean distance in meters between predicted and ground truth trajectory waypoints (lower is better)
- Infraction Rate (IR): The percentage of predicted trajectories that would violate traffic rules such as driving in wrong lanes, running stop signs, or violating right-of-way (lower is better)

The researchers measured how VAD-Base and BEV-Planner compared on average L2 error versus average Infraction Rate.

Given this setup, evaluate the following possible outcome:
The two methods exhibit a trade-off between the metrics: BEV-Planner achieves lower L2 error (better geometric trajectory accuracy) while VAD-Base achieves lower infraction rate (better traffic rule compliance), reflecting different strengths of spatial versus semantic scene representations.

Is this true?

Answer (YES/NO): YES